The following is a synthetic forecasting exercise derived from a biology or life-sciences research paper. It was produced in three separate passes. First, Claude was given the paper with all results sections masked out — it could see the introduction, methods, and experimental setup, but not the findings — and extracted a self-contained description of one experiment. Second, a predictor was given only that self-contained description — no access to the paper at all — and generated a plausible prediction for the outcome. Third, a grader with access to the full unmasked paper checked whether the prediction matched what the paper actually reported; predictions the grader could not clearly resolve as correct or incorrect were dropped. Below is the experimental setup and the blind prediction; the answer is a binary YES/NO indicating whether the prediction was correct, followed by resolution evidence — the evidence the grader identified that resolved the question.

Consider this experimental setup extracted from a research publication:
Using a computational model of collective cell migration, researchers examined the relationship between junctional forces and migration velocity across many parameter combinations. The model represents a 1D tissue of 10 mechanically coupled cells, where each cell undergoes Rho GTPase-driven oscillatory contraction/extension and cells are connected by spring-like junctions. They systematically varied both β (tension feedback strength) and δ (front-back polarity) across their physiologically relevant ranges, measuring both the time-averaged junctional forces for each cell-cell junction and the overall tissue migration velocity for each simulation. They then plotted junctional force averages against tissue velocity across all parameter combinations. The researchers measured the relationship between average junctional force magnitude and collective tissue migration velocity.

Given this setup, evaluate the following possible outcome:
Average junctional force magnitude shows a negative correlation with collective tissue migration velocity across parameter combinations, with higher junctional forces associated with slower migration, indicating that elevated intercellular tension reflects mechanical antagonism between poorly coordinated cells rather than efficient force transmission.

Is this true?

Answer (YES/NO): NO